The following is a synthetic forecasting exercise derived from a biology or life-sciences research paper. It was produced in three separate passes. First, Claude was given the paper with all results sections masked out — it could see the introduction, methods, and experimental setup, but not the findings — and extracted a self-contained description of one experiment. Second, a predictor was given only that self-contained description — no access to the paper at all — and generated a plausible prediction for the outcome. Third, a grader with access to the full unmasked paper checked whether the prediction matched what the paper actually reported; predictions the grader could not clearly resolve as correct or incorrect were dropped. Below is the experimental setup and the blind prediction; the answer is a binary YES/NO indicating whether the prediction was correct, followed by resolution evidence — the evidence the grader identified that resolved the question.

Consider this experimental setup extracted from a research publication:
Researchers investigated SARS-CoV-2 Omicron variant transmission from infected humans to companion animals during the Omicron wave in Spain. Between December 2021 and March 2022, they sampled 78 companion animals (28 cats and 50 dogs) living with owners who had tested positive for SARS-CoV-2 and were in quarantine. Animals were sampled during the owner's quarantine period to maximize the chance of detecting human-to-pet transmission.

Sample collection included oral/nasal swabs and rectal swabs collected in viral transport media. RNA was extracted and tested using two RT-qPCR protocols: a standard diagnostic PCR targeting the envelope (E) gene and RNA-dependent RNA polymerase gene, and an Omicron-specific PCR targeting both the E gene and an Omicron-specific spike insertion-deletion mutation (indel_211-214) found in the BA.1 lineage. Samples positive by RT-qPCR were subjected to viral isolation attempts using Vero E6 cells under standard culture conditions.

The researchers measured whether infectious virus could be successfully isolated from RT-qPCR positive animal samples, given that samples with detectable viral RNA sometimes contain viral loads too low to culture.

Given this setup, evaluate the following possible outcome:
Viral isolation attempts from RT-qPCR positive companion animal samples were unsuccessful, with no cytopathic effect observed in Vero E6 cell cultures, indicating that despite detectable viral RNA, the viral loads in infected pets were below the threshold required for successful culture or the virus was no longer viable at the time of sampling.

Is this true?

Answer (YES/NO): YES